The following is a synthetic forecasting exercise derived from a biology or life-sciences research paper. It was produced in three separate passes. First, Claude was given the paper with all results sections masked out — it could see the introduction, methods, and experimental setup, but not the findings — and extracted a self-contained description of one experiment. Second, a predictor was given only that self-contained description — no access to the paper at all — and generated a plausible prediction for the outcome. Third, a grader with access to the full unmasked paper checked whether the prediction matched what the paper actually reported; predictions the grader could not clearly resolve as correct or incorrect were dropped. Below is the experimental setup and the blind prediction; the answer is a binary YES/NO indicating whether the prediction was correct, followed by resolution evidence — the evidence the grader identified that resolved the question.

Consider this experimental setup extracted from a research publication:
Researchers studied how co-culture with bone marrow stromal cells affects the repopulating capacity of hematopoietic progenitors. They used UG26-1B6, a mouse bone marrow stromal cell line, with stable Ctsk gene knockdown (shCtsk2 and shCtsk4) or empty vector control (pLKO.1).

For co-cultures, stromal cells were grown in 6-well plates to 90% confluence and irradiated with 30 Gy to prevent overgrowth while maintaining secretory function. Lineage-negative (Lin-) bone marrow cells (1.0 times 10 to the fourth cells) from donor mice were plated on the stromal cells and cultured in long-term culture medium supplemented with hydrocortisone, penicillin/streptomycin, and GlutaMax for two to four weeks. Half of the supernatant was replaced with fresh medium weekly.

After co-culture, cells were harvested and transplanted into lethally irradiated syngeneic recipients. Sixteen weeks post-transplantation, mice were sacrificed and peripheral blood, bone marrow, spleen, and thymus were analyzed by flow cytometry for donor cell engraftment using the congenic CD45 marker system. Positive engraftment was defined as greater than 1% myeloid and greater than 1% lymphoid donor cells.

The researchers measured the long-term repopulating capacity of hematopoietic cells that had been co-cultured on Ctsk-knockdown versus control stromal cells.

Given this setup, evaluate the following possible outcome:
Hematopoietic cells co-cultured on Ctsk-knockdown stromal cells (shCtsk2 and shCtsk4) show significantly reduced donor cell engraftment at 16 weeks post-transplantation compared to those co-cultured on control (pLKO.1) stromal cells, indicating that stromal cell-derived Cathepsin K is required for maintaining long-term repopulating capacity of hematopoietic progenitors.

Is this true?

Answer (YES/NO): NO